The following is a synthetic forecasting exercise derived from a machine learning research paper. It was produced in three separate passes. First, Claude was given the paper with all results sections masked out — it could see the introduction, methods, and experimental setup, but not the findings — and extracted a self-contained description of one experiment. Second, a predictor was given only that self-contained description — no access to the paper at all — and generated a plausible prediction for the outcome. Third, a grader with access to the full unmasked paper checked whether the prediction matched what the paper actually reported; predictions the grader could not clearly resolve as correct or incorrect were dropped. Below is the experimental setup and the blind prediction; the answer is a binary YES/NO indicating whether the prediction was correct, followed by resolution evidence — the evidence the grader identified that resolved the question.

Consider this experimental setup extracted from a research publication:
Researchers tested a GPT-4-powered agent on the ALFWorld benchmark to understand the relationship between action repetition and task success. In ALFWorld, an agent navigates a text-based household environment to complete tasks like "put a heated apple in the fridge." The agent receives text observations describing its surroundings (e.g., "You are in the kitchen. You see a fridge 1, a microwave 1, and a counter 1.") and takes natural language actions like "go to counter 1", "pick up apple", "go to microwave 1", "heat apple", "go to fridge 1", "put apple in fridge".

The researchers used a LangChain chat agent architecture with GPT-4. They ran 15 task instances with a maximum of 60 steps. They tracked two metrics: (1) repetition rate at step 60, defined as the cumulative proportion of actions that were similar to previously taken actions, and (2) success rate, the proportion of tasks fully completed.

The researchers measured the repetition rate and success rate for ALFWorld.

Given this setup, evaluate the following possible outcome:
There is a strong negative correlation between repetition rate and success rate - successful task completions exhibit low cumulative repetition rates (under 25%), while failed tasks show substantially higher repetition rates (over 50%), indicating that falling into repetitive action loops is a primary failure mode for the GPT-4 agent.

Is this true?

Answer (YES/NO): NO